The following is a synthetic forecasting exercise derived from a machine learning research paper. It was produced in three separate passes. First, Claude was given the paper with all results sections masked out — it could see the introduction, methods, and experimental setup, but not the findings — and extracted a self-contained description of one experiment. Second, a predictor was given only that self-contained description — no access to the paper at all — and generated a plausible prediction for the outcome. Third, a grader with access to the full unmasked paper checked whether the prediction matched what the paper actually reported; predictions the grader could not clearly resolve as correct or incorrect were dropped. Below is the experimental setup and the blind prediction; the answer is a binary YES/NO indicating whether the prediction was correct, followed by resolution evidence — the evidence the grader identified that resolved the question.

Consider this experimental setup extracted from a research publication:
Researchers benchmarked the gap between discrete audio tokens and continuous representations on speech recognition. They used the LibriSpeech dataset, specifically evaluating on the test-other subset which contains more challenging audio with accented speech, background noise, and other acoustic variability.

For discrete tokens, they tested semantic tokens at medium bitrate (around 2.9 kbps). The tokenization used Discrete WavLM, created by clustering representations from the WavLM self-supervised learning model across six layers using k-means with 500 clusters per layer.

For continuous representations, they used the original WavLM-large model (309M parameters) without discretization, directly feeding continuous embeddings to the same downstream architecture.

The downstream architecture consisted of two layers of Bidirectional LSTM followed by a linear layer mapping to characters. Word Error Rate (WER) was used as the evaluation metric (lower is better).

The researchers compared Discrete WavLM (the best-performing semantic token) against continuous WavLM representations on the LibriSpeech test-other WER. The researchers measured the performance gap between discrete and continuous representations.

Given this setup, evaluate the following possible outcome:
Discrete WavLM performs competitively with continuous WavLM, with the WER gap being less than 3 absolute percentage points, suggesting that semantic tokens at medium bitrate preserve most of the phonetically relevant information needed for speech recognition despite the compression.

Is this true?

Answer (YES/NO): NO